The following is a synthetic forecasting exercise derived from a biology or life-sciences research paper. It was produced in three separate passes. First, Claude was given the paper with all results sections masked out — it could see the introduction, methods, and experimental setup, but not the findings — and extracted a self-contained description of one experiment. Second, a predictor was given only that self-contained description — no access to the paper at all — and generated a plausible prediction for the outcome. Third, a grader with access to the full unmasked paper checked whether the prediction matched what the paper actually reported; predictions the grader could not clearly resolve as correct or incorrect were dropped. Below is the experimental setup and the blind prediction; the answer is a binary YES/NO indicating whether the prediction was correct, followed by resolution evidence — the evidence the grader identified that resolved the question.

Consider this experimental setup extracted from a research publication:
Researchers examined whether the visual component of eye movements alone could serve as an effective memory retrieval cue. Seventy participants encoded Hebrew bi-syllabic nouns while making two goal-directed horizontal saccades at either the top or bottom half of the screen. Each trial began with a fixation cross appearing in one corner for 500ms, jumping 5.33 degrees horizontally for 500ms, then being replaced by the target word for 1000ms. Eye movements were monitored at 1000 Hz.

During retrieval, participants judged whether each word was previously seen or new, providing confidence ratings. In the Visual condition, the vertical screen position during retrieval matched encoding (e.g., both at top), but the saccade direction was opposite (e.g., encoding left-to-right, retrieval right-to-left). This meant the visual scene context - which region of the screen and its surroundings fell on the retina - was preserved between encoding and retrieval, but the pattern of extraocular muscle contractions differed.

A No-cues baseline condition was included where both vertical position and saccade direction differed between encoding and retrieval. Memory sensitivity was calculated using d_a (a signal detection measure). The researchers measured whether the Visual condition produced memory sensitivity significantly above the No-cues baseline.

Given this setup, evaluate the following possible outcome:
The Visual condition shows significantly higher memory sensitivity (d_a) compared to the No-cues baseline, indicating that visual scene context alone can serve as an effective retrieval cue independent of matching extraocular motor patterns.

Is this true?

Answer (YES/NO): YES